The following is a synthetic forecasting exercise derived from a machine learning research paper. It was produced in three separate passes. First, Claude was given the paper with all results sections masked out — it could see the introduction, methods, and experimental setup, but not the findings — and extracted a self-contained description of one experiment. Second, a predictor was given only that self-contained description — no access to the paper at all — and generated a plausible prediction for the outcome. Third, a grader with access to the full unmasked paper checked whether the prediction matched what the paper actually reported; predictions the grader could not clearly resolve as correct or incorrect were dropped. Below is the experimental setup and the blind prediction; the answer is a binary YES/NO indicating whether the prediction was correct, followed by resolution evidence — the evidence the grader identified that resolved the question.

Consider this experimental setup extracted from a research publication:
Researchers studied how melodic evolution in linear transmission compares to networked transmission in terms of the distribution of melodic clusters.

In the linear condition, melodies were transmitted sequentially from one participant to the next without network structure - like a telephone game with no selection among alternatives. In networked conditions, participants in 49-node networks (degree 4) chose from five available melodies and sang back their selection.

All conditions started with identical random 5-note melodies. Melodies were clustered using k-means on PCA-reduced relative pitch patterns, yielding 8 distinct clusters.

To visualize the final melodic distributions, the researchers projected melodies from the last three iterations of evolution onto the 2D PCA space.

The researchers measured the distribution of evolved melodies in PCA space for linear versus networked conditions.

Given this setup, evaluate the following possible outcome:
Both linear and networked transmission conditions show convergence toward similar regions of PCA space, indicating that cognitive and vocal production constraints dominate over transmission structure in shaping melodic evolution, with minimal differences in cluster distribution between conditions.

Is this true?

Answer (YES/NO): NO